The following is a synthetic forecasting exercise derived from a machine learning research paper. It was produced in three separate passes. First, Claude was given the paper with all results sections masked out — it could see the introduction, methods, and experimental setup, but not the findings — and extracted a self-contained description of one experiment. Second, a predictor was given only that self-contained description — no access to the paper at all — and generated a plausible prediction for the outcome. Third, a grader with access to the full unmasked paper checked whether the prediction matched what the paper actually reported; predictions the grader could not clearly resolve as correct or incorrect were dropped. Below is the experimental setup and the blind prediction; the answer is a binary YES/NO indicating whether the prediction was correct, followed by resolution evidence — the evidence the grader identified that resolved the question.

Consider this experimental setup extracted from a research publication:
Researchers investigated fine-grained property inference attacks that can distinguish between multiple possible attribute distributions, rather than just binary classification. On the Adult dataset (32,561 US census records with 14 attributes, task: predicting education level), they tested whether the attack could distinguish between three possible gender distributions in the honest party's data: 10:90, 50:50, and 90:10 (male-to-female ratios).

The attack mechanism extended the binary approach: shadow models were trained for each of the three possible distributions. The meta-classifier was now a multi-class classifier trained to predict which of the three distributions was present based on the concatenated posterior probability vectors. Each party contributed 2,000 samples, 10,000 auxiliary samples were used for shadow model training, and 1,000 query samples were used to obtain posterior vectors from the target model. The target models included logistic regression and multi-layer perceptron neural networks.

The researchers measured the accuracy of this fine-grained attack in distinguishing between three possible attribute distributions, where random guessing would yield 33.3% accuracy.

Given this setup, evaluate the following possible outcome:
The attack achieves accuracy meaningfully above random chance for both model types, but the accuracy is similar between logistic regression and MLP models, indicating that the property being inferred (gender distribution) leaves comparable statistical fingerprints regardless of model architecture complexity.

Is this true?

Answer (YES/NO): NO